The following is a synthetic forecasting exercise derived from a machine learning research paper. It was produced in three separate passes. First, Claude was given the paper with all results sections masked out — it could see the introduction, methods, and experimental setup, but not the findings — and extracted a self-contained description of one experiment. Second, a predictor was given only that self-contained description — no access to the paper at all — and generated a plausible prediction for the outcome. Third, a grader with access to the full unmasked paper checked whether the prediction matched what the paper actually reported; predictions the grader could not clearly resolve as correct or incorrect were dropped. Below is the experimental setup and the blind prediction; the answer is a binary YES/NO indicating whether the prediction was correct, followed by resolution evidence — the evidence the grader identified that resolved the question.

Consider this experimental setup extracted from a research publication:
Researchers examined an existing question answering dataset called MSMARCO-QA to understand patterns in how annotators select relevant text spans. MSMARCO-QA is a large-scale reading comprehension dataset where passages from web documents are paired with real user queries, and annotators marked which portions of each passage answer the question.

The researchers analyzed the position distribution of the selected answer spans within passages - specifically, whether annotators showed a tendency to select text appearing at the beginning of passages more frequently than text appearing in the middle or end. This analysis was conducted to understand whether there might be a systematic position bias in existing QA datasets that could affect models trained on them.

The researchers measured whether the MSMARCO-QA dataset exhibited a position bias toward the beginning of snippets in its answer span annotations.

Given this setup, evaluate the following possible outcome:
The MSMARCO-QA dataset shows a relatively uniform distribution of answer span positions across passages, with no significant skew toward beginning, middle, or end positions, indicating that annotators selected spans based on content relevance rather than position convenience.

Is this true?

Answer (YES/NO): NO